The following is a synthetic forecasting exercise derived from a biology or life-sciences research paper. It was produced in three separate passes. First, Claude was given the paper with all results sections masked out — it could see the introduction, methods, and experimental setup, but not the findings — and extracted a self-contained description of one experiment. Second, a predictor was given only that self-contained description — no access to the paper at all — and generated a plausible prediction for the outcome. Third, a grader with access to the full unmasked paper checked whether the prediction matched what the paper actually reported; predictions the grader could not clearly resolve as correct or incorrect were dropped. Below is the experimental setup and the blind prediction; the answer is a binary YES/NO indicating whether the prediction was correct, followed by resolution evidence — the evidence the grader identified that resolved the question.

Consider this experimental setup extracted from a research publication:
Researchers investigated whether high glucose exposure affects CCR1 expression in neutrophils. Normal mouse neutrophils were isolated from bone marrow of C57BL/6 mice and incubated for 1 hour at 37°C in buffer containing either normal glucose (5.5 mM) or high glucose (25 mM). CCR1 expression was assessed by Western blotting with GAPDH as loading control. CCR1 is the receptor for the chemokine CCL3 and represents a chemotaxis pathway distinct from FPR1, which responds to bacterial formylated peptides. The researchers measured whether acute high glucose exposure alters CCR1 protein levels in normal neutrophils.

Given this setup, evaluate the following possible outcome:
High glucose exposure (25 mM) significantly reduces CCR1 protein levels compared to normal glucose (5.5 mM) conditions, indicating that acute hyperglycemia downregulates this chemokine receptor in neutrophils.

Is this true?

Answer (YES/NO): NO